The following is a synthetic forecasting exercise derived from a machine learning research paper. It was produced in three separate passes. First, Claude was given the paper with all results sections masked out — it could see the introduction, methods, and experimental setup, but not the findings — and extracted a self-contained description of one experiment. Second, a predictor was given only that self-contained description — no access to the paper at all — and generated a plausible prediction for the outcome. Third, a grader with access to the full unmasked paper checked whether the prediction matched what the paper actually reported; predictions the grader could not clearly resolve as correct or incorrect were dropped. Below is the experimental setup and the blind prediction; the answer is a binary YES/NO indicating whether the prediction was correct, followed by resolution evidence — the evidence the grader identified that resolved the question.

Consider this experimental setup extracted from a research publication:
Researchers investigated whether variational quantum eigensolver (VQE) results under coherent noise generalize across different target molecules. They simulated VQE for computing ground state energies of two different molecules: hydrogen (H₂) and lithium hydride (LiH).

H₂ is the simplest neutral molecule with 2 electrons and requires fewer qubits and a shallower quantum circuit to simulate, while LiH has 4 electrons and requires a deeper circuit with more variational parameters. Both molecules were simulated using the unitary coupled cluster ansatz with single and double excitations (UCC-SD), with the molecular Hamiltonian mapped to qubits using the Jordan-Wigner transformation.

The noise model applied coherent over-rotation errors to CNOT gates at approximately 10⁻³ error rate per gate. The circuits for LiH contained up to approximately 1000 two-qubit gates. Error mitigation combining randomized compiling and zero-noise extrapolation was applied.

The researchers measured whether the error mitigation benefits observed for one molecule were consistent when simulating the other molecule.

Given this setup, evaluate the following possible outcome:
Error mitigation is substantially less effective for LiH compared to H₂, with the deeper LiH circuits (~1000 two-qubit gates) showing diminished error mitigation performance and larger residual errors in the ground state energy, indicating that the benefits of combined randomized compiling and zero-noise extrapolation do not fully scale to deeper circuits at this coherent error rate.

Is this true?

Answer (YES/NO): NO